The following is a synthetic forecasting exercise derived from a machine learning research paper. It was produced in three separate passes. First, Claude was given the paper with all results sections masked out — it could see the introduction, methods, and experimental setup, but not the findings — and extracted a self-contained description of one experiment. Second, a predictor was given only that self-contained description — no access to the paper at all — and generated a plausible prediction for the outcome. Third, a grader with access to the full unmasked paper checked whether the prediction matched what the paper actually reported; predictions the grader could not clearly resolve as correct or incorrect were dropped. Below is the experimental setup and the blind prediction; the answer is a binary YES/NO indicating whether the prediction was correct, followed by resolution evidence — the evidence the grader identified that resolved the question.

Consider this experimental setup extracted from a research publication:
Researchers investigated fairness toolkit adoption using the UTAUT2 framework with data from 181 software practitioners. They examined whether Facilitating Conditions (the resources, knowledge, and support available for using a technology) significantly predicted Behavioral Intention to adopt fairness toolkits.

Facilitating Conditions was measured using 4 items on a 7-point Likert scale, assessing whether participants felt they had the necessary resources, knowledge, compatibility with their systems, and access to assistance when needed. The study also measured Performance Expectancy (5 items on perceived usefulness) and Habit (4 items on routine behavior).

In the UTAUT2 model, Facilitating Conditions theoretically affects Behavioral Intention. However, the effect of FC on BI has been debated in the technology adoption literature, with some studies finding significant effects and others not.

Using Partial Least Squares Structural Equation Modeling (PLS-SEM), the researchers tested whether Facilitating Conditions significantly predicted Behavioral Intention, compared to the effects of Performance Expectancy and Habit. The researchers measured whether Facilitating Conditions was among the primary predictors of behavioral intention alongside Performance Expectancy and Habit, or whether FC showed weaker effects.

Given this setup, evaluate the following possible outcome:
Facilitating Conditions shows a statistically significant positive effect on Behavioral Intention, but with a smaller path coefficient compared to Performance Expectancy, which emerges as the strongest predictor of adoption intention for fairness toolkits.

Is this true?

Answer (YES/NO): NO